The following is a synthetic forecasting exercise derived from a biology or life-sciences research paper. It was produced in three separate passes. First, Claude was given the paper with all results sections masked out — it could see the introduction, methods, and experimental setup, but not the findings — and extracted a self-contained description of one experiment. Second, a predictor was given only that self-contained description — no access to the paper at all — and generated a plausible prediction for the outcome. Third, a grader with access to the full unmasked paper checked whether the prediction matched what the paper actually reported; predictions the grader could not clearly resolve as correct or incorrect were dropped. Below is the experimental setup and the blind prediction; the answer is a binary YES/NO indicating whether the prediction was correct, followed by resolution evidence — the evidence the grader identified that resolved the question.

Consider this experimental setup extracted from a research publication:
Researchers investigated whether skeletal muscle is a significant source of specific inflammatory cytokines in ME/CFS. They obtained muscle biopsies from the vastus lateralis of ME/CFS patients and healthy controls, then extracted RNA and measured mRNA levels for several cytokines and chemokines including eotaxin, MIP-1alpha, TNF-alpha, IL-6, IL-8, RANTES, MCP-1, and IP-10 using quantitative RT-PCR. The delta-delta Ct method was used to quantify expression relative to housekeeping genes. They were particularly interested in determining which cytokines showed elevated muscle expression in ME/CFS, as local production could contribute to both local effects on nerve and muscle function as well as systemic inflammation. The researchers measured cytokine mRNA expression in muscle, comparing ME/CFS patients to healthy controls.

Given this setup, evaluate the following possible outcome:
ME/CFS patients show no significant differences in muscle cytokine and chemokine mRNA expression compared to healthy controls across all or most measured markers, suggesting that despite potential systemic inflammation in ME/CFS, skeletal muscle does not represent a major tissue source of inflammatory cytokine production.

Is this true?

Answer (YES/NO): NO